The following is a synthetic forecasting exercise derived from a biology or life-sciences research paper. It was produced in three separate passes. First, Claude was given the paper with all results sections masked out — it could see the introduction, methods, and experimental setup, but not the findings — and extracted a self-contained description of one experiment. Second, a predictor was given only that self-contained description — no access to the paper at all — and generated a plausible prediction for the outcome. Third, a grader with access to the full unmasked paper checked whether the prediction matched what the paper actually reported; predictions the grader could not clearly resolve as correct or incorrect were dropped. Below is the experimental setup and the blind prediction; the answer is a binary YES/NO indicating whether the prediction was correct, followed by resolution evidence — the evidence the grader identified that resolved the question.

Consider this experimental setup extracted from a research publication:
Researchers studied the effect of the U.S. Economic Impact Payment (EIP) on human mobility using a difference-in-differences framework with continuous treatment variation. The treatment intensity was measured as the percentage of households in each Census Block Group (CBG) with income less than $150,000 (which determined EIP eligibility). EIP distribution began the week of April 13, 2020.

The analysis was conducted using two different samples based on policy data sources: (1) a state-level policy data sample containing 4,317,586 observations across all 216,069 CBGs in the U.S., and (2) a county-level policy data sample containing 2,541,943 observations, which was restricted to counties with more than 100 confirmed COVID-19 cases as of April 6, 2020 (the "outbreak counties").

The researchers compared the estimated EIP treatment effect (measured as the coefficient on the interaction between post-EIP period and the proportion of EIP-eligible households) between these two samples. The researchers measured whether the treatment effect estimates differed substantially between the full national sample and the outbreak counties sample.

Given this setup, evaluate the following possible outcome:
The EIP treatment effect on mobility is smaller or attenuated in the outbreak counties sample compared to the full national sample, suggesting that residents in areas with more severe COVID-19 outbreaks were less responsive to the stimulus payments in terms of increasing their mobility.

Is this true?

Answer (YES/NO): NO